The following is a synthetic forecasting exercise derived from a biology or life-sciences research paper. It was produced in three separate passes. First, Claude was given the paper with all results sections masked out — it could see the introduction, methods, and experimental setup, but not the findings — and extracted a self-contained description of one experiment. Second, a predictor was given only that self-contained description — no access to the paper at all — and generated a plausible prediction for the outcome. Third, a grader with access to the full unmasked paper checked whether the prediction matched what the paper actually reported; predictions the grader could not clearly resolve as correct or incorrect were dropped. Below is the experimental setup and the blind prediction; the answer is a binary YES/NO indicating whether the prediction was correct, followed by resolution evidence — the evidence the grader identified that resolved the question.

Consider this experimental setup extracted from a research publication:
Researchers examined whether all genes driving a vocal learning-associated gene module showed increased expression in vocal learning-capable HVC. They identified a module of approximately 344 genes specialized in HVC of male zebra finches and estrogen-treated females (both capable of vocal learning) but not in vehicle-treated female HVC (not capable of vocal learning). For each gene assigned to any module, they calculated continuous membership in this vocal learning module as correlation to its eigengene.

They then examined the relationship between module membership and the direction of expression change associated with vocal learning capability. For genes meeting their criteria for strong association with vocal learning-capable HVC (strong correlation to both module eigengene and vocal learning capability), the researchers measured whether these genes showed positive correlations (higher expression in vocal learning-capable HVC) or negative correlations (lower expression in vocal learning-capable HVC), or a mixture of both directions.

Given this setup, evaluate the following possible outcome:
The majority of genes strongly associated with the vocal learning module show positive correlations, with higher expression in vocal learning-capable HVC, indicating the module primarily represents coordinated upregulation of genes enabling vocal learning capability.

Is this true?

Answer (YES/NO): YES